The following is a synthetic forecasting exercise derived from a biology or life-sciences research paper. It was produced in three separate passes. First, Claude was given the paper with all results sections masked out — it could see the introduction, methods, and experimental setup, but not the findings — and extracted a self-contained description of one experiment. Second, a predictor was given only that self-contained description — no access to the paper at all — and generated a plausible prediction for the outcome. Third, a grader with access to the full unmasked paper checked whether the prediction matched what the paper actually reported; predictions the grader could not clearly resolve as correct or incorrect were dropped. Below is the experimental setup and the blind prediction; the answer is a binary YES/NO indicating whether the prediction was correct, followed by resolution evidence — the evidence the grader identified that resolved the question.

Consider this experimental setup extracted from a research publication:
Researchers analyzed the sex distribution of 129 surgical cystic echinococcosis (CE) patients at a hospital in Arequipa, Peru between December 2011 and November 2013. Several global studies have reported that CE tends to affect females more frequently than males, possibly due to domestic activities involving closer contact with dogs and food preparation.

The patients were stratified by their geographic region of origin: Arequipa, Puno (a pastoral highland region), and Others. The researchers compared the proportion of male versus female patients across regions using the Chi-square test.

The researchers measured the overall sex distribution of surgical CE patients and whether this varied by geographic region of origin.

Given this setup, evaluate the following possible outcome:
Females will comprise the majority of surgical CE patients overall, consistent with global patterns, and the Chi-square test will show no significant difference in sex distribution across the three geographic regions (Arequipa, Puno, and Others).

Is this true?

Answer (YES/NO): NO